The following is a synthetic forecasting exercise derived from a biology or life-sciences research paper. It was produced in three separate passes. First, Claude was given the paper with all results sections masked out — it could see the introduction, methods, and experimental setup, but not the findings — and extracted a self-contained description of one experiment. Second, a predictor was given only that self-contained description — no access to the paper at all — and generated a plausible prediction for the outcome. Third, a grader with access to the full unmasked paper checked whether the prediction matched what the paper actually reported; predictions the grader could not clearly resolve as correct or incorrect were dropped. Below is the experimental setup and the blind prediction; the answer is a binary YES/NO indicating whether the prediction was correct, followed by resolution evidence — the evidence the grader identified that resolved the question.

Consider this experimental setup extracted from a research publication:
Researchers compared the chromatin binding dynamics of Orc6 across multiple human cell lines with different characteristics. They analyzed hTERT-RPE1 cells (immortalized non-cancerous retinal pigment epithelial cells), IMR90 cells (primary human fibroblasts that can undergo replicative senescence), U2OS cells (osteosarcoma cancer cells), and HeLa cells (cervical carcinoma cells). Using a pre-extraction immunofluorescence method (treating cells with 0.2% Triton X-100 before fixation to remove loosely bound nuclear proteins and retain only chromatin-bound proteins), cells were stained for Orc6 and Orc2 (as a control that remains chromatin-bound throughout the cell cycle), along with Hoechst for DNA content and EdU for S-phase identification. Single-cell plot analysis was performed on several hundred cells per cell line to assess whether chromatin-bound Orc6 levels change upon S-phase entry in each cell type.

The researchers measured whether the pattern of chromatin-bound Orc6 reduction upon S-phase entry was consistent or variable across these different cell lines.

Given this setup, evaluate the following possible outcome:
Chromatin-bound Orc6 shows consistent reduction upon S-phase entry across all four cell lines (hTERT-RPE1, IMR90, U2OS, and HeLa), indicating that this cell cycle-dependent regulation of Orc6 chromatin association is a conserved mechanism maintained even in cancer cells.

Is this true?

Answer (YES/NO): NO